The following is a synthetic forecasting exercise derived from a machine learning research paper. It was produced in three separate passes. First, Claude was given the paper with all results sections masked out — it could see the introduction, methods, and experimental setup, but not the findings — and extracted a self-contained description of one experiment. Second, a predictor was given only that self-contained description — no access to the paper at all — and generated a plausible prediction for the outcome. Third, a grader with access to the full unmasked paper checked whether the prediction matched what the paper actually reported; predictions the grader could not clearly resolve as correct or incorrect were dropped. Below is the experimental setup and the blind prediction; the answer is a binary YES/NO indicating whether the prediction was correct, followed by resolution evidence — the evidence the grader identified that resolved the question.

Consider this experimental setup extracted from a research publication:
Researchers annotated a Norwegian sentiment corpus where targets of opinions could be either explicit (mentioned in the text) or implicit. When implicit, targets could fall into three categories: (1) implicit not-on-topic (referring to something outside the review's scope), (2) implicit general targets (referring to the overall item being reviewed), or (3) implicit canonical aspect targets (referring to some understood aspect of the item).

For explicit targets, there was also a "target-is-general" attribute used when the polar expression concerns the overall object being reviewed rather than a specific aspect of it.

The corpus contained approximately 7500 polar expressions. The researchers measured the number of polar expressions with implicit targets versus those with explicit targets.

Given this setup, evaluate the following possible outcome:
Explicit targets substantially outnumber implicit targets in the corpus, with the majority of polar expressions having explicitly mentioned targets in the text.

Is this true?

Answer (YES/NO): YES